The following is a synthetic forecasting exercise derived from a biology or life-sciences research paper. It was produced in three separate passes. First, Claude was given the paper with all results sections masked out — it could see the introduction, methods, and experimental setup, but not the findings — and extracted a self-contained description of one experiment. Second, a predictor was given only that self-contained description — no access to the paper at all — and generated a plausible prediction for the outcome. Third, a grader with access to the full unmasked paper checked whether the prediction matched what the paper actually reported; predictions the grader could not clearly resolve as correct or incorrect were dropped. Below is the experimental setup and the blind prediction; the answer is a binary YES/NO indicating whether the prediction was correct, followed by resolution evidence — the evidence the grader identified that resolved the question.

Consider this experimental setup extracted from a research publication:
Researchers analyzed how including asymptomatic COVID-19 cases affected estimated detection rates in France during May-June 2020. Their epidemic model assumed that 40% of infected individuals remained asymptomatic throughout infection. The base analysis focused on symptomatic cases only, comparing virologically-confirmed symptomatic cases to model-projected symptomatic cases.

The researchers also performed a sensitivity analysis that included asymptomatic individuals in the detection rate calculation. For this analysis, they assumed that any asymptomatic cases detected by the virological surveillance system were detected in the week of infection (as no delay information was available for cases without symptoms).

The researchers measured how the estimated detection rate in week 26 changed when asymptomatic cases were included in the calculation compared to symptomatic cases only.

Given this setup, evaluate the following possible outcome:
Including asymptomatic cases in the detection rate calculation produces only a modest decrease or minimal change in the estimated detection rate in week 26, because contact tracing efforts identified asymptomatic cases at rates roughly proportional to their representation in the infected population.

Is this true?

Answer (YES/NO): NO